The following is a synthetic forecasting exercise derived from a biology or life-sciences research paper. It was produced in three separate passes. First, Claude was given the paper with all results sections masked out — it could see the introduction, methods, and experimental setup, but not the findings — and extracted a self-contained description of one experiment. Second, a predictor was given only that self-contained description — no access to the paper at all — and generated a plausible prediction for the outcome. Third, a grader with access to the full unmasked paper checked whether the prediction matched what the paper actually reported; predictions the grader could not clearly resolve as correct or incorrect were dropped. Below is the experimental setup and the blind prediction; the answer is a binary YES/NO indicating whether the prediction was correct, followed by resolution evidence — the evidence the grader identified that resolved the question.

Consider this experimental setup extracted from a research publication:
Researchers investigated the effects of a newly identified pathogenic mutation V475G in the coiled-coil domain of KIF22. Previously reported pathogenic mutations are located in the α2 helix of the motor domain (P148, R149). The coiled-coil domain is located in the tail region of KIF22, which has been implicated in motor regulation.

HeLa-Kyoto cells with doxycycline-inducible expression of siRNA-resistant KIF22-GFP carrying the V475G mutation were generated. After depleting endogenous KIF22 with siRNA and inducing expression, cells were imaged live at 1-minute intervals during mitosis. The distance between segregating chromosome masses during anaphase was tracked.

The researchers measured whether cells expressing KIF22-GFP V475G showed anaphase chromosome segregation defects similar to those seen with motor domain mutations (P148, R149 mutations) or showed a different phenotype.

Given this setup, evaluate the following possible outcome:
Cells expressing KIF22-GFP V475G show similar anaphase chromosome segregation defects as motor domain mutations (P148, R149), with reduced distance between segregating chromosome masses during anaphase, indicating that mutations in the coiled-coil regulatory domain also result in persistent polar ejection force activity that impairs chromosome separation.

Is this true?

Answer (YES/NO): YES